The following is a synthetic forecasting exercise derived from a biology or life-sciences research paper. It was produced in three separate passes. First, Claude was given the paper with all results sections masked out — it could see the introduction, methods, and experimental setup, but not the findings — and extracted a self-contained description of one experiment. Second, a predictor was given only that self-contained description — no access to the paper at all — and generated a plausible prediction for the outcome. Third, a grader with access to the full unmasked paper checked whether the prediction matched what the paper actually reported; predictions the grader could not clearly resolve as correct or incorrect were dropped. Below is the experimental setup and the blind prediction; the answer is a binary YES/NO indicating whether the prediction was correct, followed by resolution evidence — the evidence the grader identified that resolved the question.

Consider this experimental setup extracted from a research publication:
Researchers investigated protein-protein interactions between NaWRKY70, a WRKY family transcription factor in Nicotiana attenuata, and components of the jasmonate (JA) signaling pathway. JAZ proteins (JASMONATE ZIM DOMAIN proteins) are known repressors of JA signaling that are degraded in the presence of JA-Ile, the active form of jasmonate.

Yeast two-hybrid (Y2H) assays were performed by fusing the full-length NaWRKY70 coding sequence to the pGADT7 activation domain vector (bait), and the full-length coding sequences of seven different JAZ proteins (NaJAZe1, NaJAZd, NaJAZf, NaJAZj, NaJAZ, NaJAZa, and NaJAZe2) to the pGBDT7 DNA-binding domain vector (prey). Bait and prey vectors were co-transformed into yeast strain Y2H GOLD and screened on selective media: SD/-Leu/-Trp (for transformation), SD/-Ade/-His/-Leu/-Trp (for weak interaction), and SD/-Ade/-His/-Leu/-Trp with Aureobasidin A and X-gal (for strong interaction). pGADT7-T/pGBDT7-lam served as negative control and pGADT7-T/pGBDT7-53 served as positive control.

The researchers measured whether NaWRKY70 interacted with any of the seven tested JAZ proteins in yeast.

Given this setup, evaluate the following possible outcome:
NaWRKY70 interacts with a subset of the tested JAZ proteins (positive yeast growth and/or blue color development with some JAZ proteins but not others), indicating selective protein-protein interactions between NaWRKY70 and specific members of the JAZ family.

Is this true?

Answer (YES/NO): YES